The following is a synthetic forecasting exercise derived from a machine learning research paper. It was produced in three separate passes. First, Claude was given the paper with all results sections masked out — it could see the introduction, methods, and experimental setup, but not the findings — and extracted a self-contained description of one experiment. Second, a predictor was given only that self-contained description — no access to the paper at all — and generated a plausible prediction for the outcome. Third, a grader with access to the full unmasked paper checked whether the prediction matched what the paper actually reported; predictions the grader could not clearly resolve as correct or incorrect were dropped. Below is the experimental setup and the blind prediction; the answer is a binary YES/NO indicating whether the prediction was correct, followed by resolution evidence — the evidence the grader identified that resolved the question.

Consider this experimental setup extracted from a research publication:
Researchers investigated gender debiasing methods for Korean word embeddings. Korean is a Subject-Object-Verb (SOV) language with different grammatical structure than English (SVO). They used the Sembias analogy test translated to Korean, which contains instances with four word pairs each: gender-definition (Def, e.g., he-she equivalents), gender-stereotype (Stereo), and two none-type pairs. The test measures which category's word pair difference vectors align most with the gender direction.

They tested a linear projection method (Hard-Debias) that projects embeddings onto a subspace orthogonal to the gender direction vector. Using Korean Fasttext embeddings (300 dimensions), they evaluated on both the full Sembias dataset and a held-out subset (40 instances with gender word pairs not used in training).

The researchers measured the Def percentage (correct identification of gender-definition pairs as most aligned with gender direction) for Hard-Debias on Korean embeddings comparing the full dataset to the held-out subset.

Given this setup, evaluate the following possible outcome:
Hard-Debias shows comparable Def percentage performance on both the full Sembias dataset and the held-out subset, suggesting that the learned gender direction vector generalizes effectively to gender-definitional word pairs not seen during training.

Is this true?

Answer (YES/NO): NO